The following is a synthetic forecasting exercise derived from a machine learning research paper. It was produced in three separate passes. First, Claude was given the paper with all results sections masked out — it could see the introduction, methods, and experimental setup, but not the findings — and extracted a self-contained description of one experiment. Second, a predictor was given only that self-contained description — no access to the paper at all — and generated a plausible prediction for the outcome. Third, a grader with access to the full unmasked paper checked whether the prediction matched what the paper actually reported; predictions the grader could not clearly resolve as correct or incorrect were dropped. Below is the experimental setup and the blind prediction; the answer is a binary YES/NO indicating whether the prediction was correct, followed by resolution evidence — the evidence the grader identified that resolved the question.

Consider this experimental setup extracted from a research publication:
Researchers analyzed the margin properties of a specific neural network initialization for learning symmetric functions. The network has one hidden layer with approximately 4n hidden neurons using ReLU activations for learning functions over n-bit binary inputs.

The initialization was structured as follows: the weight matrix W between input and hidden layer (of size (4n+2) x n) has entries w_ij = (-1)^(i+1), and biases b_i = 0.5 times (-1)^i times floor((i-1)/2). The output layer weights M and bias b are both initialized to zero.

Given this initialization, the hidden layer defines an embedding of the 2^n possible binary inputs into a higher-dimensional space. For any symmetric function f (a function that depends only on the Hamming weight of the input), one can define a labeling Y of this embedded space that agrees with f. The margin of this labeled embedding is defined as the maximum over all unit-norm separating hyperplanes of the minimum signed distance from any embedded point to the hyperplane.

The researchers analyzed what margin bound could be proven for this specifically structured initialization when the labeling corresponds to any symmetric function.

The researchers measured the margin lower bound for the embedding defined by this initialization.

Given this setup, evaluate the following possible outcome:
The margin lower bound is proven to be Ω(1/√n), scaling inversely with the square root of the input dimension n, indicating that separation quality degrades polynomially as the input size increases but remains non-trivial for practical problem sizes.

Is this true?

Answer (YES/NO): NO